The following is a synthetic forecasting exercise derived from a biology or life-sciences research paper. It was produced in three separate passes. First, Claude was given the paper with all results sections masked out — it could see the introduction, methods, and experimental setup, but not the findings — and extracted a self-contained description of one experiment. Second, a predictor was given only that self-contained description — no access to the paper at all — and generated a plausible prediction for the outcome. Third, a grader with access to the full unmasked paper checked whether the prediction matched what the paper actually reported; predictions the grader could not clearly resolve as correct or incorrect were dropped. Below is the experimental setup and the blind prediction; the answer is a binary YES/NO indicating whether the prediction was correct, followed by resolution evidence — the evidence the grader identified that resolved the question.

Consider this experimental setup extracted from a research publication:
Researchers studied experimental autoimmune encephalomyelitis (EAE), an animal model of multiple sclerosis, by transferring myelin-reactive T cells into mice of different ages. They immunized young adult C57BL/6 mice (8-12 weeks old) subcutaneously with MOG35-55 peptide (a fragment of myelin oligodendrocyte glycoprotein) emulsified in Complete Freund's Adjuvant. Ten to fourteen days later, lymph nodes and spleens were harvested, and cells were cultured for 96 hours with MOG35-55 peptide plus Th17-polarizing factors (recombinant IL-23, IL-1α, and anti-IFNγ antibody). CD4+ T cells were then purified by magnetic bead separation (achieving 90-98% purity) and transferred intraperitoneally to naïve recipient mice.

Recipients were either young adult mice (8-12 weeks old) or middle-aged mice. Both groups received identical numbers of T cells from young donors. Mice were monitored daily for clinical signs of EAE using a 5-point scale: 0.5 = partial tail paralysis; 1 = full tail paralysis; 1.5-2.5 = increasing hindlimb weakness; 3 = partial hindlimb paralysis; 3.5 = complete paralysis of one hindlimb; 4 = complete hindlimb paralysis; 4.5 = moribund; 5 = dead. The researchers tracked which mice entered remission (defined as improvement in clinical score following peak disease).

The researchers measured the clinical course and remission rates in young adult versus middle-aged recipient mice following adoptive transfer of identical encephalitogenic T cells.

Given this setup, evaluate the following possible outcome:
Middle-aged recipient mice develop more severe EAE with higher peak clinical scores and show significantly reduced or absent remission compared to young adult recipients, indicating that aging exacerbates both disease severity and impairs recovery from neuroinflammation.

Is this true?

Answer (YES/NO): YES